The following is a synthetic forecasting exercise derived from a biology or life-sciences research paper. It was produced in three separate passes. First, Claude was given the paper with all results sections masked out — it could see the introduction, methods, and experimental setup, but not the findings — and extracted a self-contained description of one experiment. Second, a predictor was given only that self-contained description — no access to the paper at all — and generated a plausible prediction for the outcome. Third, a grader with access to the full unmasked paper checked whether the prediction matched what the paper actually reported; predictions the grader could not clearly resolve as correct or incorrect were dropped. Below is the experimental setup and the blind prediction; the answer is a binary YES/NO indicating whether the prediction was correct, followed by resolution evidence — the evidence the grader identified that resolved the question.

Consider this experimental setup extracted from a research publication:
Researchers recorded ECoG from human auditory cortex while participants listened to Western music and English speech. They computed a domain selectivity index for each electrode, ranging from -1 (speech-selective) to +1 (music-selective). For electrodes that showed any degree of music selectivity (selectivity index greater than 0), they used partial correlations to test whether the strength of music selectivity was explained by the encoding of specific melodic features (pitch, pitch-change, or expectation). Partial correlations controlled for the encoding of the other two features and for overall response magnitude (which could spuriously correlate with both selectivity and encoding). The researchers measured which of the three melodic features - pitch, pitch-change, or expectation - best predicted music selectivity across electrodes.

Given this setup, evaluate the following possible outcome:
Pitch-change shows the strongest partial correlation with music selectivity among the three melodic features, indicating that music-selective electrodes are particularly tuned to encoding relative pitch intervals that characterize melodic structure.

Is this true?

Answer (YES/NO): NO